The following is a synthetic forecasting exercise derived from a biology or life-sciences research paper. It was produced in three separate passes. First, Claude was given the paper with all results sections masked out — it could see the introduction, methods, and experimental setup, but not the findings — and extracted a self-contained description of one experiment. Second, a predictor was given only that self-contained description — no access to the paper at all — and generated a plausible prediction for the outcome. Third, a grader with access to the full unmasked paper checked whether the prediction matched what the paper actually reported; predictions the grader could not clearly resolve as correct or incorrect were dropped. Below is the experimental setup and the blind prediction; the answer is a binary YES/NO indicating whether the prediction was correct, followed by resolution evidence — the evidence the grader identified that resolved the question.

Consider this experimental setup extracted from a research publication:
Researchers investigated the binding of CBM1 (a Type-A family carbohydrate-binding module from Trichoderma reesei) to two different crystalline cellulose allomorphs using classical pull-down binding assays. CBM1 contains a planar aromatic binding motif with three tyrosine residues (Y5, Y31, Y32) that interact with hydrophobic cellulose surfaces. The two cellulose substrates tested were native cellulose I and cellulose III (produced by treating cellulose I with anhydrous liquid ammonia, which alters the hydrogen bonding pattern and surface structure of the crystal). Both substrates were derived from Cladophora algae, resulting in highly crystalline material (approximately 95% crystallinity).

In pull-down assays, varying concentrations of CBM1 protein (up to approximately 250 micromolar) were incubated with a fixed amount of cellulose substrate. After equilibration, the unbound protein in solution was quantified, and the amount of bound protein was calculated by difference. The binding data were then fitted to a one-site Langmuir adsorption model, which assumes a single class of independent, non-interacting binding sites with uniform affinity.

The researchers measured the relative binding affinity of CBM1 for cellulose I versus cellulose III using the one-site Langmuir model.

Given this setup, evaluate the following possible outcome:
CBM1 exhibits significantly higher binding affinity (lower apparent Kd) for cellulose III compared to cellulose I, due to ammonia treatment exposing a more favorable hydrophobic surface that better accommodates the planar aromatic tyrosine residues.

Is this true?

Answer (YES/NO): NO